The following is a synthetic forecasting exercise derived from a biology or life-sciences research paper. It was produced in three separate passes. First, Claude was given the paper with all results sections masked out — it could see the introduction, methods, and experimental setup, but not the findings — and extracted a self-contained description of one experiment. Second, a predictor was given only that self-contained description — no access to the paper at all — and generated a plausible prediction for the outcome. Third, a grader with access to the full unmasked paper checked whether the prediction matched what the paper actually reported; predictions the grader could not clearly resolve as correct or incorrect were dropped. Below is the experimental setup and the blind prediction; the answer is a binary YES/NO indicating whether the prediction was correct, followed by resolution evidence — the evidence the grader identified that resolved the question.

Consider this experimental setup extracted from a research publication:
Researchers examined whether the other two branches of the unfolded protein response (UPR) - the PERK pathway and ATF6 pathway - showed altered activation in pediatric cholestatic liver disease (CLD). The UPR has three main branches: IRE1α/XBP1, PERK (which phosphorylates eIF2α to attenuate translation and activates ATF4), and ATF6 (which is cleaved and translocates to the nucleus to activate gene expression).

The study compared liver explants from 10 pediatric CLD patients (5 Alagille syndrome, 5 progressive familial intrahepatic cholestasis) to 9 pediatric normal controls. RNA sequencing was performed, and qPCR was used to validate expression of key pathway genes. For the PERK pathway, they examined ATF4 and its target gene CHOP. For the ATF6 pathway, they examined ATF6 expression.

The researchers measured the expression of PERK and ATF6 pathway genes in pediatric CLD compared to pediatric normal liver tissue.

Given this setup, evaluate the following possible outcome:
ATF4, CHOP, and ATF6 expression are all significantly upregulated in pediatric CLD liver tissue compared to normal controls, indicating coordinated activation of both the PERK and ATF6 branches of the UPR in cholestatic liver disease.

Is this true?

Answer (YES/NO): NO